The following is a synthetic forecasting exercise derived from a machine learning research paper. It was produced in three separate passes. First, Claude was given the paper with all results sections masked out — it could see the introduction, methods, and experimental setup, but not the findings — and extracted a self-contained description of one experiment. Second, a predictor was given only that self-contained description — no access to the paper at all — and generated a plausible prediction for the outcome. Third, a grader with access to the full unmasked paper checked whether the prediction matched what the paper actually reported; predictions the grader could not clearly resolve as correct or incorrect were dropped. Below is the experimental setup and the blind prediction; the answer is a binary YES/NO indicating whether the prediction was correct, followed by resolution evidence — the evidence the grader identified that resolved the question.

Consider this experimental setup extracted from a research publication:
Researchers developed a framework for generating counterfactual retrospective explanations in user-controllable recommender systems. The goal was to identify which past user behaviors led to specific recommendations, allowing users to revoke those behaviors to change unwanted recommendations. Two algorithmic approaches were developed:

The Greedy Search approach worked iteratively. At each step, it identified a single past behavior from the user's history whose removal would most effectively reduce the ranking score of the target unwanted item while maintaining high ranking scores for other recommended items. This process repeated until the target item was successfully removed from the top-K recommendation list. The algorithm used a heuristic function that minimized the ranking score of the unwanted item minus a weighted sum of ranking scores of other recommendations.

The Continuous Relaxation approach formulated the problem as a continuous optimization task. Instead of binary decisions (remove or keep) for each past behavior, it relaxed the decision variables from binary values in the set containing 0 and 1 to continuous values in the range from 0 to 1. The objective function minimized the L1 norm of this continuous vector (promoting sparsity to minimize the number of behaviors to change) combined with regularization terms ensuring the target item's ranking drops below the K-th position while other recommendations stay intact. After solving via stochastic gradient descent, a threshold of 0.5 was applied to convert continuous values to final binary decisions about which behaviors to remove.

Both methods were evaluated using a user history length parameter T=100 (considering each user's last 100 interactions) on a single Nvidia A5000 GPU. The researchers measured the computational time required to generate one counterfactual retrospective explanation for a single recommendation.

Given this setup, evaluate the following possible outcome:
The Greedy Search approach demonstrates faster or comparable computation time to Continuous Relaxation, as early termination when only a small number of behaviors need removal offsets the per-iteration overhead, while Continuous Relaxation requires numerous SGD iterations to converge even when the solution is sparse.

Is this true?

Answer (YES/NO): YES